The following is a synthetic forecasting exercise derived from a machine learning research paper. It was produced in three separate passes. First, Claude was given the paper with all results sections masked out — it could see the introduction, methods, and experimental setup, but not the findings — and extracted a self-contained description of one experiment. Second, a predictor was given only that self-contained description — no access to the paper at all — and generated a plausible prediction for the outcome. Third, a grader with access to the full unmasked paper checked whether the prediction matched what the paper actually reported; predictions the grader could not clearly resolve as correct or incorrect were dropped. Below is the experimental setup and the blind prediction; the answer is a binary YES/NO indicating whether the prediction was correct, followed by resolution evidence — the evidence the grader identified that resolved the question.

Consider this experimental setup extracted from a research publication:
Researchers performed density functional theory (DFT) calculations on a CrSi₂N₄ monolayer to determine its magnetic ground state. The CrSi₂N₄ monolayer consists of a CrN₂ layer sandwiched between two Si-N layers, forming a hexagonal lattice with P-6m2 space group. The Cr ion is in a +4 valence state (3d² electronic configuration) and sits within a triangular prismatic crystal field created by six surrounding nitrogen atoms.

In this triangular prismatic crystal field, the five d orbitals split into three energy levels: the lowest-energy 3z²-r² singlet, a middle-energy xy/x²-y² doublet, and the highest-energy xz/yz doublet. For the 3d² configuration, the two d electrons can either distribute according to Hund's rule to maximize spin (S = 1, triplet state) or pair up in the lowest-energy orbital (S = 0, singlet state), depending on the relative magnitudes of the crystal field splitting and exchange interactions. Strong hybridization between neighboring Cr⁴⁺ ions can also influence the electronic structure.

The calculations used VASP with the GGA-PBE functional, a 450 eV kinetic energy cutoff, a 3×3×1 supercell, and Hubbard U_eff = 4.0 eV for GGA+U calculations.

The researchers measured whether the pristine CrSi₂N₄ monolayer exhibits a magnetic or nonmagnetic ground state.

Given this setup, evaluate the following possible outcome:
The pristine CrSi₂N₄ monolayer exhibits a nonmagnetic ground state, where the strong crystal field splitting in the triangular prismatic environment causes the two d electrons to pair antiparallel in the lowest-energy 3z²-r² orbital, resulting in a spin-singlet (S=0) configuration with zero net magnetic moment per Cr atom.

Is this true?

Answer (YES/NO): YES